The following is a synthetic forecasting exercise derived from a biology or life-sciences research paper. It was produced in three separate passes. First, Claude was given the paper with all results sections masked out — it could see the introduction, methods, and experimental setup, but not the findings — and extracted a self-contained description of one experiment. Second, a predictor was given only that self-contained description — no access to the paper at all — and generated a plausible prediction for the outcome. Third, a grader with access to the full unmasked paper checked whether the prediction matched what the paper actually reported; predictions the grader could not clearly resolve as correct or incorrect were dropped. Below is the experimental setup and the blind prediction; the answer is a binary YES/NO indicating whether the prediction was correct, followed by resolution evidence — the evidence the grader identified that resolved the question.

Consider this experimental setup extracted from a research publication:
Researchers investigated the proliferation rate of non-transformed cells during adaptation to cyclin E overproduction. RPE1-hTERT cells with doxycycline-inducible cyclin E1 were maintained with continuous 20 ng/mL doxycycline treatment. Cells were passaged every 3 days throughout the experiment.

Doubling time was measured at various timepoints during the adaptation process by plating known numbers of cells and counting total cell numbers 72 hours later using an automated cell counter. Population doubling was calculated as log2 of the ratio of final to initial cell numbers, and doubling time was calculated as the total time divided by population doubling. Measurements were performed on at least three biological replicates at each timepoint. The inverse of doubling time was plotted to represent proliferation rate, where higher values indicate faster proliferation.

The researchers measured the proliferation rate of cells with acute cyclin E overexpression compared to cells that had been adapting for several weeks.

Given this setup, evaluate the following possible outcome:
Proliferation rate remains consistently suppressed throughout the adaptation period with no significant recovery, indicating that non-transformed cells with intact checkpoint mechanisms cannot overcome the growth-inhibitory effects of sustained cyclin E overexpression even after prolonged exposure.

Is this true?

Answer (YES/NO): NO